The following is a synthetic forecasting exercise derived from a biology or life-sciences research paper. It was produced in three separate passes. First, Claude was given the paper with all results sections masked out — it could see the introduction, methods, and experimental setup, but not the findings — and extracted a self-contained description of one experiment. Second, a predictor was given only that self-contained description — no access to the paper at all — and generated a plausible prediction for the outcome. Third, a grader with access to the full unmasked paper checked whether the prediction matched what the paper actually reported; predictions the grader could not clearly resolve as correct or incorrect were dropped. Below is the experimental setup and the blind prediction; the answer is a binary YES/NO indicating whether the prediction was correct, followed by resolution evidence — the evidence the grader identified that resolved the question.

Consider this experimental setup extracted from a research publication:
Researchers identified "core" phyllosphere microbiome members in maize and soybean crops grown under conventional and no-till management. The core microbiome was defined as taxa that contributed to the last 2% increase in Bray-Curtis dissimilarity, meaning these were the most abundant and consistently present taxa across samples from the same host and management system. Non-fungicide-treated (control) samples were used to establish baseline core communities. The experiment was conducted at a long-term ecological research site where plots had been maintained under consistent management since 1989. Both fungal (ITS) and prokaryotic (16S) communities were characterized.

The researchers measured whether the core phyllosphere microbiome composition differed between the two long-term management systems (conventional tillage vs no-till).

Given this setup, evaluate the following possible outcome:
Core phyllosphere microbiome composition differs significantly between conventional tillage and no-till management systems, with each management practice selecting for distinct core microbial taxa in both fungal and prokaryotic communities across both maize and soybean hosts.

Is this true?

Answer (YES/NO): YES